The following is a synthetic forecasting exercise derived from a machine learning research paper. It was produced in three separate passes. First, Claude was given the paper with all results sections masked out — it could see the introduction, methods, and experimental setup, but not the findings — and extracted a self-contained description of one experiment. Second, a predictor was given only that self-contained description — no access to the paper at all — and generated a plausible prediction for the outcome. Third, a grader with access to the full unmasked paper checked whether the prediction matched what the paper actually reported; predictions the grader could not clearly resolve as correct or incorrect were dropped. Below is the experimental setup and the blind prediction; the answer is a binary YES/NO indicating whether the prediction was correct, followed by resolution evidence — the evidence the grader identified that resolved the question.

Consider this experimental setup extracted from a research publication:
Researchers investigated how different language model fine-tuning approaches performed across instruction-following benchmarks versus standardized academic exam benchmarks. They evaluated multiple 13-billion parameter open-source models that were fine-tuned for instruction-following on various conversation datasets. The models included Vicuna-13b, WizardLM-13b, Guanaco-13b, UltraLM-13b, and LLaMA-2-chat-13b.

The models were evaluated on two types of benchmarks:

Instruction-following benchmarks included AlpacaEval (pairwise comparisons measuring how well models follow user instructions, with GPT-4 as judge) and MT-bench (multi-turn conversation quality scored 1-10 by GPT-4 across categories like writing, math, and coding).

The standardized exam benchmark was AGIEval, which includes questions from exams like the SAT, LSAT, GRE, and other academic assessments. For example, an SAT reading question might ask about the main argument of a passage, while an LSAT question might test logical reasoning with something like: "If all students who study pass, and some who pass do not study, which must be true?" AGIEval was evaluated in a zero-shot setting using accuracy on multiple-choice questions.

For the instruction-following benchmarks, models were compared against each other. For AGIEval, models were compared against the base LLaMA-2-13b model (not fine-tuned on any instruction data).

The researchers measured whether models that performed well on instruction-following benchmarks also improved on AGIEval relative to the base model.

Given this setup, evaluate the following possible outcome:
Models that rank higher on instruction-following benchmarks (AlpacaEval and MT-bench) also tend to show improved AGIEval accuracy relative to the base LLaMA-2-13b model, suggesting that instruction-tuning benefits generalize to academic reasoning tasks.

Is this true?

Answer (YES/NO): NO